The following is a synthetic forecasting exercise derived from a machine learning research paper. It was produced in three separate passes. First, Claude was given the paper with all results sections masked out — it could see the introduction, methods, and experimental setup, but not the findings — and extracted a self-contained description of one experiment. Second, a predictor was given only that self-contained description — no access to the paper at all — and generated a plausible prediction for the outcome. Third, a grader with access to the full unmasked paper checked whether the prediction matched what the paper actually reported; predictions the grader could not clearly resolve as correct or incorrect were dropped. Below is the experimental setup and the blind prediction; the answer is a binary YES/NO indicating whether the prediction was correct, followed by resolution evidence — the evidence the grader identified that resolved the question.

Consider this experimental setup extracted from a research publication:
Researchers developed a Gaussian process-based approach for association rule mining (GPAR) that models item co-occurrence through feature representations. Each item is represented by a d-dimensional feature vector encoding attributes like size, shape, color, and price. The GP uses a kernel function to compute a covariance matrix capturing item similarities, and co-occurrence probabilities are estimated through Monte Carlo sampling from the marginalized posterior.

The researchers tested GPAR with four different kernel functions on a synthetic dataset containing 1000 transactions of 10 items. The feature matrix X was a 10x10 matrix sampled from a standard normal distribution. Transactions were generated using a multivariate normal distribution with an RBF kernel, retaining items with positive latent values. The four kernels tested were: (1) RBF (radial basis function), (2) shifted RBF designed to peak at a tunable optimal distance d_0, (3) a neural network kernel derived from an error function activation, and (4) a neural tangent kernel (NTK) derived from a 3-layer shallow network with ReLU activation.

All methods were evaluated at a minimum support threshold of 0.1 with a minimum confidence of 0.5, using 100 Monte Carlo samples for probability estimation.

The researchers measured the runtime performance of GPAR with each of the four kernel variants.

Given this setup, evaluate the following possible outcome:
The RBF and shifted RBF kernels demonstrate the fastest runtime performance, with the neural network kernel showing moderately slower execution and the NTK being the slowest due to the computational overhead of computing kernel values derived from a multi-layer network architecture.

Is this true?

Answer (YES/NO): NO